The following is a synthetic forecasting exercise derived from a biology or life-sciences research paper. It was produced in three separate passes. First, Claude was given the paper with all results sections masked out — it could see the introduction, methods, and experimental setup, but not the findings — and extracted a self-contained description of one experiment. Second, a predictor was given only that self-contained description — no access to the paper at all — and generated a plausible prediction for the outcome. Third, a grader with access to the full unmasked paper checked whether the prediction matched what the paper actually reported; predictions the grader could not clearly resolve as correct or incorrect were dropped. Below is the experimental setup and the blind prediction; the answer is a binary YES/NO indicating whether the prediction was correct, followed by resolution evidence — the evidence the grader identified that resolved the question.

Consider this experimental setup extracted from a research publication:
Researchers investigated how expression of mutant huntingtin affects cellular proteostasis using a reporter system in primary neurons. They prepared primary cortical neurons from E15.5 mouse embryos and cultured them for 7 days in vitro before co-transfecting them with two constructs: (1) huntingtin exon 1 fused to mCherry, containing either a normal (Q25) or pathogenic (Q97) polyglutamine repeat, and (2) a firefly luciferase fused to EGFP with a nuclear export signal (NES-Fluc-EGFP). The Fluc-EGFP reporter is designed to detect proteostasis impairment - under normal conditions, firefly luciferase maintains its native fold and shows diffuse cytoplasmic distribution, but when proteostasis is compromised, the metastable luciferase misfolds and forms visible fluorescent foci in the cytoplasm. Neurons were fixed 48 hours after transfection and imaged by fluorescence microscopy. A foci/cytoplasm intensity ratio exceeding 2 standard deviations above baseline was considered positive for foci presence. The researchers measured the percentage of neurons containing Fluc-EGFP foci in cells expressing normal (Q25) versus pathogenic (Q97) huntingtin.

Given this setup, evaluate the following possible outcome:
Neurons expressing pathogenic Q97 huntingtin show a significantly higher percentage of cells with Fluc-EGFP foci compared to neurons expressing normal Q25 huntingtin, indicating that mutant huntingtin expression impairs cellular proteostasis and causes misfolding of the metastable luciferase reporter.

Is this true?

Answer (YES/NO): YES